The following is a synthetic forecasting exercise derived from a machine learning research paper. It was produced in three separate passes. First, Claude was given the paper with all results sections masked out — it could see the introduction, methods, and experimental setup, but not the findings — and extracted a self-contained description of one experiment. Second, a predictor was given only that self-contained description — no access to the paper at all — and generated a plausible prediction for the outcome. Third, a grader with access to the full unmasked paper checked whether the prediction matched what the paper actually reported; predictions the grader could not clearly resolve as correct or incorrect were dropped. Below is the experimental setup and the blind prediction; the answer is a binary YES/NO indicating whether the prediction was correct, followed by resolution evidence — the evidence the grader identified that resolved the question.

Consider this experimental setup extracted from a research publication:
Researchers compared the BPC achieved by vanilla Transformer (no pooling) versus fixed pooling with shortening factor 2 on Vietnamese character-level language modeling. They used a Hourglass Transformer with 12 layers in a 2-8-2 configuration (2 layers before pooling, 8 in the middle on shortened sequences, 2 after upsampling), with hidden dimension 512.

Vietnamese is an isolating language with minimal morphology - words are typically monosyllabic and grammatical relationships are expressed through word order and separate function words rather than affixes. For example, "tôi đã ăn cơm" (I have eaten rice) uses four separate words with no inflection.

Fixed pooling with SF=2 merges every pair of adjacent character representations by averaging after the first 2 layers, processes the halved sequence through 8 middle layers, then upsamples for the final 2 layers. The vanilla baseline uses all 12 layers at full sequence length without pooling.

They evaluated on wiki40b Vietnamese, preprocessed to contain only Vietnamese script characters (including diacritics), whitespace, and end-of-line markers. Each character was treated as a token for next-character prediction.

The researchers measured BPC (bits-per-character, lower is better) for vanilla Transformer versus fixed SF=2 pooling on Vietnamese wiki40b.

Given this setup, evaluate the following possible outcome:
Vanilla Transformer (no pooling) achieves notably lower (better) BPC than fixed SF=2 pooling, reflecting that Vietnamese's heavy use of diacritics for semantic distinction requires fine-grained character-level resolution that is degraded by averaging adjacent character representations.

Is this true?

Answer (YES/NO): NO